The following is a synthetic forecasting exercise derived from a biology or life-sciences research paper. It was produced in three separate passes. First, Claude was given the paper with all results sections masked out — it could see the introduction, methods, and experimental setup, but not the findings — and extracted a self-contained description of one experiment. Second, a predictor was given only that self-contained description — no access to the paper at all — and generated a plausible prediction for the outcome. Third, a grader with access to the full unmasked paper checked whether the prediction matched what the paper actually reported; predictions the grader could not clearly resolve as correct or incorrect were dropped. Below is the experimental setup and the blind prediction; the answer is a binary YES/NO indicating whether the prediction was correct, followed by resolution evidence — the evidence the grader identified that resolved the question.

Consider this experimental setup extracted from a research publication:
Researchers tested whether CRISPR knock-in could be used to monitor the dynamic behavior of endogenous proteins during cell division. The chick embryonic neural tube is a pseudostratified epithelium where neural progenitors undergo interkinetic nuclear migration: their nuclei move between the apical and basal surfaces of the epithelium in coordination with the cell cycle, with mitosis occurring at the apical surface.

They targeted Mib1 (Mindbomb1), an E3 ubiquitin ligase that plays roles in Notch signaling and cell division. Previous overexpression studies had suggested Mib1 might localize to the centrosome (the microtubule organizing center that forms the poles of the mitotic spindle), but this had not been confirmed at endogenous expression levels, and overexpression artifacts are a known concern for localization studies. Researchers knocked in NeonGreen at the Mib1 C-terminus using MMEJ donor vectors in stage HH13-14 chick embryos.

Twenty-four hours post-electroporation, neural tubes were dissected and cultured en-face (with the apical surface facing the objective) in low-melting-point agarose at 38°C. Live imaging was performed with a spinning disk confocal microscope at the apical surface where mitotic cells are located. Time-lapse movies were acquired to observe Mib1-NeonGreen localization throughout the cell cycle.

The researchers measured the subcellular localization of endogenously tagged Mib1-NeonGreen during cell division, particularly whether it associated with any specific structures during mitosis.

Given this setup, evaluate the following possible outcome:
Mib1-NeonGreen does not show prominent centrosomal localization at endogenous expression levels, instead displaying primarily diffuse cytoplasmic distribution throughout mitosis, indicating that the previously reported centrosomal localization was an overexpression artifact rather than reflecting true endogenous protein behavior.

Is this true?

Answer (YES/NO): NO